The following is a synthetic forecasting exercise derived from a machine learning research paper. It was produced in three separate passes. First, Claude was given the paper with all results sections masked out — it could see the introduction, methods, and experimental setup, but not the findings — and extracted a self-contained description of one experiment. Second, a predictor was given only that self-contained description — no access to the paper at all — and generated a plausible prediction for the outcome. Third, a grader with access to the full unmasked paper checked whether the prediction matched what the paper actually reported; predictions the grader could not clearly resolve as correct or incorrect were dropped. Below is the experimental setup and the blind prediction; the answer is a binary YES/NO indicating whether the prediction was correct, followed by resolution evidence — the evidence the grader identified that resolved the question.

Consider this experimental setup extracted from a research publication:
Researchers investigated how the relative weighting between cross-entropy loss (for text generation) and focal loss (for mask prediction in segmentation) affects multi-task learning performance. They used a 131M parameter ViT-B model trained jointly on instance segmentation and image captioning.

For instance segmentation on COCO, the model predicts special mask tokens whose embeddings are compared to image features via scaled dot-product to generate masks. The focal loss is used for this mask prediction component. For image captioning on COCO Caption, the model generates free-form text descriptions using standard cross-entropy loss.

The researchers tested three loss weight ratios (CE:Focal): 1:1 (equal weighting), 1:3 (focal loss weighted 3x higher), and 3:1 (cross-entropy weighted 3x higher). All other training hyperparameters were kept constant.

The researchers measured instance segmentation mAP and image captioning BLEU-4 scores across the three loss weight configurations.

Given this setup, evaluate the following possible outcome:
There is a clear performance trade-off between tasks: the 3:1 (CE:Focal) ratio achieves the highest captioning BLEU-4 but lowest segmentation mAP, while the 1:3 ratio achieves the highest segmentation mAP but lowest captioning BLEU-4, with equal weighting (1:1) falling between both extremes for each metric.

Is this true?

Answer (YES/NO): NO